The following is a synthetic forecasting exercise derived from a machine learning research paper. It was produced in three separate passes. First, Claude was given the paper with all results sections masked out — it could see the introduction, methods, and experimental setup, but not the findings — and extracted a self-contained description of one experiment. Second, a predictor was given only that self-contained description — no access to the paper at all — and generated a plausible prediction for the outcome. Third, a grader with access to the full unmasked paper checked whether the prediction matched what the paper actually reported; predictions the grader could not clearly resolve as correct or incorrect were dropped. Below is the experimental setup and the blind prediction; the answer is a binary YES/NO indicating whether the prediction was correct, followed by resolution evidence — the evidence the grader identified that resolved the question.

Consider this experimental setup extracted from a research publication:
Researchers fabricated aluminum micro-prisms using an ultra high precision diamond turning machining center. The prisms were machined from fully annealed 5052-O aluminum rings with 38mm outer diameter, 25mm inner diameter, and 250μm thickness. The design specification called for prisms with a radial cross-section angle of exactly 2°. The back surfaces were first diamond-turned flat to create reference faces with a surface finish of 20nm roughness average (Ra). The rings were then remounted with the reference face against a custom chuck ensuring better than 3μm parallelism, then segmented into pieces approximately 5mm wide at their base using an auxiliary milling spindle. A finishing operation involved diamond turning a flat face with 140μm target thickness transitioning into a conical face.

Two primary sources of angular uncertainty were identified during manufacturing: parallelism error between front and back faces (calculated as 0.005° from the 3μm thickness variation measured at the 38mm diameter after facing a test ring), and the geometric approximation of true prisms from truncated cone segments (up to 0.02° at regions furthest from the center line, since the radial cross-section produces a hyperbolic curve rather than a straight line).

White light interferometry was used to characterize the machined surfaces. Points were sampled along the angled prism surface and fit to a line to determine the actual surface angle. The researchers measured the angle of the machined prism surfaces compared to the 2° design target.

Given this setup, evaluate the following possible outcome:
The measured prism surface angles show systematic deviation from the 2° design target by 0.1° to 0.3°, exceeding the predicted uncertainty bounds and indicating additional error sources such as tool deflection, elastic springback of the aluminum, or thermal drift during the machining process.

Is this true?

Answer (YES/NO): NO